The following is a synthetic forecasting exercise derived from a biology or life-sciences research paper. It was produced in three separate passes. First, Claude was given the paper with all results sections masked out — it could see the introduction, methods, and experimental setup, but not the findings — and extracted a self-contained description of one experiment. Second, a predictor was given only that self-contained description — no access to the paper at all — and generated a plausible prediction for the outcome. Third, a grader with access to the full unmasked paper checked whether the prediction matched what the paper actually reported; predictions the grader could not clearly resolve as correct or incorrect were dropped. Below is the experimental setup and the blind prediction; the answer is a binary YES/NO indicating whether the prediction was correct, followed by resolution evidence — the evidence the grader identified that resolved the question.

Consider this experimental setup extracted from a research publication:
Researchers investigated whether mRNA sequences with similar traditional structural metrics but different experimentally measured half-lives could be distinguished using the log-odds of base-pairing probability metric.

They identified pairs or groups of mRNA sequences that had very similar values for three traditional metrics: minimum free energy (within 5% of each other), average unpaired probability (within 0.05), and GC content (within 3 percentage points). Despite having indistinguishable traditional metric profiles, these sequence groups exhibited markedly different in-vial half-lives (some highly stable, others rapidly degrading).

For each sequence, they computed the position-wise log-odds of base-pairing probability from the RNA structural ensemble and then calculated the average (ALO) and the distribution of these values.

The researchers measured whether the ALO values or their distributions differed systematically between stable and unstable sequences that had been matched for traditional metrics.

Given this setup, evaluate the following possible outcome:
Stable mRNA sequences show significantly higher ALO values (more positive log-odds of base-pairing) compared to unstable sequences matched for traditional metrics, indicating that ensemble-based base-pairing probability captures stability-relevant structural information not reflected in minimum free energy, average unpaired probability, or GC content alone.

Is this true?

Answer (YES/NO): YES